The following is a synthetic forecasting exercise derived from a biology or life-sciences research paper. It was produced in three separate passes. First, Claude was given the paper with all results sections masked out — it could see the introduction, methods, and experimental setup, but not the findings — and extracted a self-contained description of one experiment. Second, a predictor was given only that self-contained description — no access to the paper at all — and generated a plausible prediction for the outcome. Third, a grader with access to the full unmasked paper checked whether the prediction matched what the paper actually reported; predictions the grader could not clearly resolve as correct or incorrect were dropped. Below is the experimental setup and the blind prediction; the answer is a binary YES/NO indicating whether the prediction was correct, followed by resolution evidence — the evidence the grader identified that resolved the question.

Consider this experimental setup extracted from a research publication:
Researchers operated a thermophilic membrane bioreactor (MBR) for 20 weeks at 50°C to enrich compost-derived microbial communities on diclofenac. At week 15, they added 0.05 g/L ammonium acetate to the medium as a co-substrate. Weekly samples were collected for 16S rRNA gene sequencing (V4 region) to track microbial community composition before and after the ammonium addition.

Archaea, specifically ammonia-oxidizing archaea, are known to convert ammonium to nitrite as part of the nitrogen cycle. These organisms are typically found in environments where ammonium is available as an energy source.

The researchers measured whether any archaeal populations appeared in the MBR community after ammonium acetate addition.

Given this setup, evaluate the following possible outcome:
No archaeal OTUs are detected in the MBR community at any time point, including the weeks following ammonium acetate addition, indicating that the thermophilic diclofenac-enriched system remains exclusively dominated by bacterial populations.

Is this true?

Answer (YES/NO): NO